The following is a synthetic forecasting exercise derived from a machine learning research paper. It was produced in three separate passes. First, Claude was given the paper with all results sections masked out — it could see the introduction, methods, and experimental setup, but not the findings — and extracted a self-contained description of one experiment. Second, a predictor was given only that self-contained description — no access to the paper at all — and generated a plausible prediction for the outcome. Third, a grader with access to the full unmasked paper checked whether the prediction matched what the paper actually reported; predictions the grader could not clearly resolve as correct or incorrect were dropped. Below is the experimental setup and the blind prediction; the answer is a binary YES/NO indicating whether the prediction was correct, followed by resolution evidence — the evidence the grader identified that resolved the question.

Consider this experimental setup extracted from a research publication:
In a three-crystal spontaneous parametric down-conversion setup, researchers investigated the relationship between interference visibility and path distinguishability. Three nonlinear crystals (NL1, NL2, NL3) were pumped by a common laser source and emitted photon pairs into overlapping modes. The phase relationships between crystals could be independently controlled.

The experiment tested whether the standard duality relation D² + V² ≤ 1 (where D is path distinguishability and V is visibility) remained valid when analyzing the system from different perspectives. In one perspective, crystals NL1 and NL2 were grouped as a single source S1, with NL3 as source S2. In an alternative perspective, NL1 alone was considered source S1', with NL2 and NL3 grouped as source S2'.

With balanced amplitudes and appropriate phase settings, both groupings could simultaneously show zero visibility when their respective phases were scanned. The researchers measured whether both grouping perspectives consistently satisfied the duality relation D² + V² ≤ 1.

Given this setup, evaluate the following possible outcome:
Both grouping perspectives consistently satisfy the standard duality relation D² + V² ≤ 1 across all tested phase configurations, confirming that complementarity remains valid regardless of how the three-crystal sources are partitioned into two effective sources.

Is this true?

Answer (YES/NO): YES